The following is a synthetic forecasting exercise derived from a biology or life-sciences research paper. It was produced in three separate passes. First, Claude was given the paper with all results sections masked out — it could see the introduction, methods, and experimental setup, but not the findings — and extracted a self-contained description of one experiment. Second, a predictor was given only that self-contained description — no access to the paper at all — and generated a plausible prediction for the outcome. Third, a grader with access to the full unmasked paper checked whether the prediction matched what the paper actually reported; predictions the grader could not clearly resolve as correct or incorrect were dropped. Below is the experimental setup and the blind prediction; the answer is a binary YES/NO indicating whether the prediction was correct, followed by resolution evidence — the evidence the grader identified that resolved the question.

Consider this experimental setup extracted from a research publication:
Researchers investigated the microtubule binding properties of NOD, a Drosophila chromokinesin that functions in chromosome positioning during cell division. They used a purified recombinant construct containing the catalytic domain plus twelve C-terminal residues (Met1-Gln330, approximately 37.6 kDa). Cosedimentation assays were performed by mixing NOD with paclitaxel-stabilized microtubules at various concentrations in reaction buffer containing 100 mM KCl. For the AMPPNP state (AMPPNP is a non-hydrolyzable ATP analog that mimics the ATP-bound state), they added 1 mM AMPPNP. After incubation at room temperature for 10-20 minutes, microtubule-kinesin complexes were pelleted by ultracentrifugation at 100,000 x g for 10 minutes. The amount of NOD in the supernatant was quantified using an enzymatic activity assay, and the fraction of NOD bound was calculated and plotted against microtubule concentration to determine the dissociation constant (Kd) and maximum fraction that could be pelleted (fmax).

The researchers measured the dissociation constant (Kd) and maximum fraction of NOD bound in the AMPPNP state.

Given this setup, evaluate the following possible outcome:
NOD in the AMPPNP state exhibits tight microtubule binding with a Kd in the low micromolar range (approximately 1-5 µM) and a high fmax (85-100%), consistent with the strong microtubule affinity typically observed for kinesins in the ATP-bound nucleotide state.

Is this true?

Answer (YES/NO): NO